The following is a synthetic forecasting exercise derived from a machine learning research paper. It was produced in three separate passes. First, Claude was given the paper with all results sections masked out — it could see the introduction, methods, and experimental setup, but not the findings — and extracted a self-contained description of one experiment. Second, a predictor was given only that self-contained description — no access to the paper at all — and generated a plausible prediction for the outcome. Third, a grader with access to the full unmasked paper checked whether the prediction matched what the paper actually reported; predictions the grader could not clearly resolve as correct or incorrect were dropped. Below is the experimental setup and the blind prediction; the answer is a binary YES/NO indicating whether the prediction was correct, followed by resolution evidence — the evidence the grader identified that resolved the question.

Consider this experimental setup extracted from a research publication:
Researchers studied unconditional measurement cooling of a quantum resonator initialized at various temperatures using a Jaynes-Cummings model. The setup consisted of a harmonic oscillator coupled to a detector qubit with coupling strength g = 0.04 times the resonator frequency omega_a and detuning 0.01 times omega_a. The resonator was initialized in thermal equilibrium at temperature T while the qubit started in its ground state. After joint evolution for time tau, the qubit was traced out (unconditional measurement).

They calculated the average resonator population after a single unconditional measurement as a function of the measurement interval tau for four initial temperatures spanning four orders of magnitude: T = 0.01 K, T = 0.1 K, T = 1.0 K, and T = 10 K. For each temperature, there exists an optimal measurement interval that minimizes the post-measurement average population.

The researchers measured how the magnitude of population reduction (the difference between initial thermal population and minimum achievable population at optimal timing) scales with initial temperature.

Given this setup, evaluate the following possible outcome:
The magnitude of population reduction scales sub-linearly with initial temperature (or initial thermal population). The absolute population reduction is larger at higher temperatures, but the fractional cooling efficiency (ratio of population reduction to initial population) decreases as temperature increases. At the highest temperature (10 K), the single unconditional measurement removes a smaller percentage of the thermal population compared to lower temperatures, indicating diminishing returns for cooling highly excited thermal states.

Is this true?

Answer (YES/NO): YES